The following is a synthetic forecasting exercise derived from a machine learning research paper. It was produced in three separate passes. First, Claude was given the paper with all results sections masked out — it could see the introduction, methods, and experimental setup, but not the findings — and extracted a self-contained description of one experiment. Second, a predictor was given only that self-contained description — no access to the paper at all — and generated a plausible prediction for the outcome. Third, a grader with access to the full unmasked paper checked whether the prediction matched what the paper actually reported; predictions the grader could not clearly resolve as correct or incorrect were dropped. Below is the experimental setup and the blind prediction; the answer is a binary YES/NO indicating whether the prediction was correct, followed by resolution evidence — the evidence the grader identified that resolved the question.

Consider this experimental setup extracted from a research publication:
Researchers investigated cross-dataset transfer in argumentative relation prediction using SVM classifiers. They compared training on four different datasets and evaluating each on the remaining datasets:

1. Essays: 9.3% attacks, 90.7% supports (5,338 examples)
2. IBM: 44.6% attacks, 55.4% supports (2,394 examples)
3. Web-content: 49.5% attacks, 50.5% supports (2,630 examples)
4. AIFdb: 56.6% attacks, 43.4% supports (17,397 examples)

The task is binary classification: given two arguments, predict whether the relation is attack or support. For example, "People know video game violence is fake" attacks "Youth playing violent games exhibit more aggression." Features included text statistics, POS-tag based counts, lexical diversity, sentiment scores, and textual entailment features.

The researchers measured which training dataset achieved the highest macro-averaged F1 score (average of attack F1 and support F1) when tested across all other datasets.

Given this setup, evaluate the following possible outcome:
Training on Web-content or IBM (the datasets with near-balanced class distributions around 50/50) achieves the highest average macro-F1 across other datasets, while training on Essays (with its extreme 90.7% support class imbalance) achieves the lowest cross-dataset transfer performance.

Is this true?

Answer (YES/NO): NO